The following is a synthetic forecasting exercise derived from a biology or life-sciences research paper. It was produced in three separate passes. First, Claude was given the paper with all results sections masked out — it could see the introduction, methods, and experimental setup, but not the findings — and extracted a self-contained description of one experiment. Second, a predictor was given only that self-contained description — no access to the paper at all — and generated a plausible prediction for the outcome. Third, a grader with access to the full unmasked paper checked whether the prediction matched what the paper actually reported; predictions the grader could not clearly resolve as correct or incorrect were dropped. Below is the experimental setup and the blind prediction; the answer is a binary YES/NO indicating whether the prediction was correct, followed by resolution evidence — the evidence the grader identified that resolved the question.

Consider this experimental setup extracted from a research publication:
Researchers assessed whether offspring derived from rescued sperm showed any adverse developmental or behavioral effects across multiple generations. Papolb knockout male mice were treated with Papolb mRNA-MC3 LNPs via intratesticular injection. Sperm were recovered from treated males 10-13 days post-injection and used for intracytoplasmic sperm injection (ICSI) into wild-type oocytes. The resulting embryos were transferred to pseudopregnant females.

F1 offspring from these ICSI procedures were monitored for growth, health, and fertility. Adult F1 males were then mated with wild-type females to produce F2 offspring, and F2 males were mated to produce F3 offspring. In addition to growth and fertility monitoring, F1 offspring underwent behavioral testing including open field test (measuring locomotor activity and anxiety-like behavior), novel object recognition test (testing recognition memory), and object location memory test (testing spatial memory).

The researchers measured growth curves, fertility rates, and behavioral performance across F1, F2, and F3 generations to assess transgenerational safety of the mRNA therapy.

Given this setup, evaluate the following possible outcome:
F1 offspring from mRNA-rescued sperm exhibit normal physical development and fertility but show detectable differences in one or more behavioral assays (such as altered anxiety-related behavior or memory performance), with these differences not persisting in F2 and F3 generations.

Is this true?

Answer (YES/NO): NO